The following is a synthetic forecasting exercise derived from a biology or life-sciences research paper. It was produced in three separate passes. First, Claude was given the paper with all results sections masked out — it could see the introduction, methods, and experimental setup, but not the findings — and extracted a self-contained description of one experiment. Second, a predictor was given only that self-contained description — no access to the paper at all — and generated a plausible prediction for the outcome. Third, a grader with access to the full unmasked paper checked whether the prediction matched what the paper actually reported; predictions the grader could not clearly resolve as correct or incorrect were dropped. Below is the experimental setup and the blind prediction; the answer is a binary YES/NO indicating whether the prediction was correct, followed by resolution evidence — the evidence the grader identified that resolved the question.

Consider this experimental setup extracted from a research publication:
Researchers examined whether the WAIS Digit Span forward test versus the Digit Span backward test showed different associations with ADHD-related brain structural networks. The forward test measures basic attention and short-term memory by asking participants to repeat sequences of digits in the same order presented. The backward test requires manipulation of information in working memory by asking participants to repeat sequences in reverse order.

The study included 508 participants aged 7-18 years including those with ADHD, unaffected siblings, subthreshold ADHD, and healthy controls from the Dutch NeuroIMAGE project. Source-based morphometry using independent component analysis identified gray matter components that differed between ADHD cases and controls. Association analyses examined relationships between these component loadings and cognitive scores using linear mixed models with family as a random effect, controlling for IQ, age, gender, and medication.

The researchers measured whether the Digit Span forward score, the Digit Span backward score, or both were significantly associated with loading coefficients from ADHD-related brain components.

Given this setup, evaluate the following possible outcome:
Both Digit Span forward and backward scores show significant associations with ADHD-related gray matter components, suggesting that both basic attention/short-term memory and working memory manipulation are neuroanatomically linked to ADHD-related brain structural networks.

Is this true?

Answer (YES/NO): NO